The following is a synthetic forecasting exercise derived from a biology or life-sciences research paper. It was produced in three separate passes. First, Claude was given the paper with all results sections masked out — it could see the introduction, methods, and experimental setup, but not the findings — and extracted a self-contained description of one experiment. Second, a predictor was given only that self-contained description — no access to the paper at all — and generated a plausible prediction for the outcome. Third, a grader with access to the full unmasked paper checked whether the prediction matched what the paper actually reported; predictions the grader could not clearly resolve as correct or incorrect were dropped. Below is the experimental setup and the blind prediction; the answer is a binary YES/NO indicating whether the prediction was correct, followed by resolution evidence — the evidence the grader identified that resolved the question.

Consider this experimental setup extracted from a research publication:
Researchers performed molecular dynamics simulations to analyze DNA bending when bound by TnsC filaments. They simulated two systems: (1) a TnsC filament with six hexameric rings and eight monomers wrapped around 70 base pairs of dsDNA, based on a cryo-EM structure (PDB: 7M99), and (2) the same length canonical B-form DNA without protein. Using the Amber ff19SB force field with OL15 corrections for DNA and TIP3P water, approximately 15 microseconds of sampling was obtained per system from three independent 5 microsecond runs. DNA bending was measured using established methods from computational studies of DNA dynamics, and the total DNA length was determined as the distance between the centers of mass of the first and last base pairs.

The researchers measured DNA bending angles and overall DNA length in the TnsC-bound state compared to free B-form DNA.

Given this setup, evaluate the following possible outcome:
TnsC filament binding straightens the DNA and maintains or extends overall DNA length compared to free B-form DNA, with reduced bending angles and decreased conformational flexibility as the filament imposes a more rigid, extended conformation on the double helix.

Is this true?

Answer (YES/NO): NO